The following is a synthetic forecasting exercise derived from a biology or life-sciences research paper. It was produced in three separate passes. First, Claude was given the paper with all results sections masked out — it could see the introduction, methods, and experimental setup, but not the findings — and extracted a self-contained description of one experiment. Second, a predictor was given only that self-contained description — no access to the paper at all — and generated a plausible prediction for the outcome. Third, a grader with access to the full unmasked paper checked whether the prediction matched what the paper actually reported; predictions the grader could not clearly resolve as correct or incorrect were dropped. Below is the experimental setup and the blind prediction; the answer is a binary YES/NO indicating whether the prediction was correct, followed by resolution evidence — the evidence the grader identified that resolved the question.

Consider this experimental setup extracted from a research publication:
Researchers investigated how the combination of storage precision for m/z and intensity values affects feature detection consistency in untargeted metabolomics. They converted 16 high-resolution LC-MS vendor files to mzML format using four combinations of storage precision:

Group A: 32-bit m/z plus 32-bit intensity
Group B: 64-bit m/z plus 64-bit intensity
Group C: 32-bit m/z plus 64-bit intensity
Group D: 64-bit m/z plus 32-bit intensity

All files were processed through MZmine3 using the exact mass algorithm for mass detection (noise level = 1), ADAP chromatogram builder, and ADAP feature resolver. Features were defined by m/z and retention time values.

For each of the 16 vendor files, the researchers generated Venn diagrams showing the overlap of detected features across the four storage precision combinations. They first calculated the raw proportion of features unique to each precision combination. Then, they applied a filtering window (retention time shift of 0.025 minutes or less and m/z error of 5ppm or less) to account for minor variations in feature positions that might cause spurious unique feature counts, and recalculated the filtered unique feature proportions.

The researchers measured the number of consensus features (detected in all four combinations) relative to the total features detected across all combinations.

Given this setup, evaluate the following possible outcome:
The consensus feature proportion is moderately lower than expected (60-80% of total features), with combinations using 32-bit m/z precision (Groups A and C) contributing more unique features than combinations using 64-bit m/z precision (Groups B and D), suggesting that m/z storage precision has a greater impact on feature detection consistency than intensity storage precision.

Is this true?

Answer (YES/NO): NO